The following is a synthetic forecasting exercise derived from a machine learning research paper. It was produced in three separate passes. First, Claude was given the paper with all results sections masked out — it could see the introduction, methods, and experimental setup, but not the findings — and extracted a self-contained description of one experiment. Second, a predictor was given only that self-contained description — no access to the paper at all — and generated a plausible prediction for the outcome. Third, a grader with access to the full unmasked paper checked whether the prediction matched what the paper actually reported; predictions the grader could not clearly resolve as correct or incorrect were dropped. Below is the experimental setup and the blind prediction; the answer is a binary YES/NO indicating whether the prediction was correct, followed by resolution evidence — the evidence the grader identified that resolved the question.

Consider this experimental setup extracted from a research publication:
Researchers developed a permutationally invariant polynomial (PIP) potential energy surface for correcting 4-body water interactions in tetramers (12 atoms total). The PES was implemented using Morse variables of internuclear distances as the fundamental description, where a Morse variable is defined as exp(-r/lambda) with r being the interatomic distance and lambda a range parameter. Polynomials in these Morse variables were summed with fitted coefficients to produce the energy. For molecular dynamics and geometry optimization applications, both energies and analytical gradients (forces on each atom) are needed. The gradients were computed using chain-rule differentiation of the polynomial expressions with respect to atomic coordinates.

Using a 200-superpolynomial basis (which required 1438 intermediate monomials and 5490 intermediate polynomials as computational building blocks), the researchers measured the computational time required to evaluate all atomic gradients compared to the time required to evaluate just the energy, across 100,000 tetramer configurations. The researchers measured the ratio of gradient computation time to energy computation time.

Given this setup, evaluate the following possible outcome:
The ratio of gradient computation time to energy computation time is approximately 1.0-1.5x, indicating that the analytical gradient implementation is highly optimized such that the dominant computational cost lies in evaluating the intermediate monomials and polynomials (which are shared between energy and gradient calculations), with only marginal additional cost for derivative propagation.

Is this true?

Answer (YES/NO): NO